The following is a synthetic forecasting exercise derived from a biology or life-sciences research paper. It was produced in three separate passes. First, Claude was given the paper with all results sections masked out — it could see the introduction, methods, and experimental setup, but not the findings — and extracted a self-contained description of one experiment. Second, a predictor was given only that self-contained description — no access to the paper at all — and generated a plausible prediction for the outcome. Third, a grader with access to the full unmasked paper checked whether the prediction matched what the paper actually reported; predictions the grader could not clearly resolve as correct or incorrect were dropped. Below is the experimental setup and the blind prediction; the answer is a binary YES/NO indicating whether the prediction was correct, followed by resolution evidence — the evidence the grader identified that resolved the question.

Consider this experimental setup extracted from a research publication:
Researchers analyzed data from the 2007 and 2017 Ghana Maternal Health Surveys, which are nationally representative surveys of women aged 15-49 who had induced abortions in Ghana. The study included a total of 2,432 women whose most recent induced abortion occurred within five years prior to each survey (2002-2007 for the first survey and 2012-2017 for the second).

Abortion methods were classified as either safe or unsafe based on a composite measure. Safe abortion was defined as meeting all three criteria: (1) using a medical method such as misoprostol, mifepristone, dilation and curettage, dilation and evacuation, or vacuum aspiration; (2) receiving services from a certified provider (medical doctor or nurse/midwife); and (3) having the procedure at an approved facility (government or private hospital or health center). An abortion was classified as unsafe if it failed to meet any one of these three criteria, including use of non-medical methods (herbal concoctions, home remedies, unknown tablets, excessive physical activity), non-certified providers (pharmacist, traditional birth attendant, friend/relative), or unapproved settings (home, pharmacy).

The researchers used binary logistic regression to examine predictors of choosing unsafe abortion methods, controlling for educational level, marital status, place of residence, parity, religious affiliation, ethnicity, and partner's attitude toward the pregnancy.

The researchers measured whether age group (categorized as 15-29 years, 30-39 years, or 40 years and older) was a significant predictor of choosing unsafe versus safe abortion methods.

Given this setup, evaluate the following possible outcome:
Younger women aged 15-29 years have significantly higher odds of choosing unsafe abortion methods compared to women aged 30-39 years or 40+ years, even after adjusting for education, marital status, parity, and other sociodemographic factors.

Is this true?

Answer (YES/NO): YES